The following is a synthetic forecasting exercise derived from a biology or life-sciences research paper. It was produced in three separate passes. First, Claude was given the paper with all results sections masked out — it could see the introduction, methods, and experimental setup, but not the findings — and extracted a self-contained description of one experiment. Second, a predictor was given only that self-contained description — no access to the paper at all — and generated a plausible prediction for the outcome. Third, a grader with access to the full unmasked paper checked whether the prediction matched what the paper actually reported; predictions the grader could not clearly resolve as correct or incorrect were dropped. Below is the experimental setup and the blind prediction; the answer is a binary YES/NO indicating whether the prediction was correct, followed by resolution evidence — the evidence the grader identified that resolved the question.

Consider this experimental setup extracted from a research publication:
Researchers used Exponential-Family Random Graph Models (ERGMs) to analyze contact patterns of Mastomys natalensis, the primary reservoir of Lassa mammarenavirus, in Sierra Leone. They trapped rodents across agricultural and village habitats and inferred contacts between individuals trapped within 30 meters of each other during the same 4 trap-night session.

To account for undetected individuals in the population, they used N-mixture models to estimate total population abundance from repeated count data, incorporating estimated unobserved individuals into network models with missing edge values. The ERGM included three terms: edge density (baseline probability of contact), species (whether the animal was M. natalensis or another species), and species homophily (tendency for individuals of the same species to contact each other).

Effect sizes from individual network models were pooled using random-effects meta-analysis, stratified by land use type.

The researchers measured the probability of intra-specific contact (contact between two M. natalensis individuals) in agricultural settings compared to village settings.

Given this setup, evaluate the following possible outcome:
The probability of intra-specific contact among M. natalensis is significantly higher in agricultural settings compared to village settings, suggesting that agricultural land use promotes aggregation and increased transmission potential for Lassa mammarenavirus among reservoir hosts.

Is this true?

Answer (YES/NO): YES